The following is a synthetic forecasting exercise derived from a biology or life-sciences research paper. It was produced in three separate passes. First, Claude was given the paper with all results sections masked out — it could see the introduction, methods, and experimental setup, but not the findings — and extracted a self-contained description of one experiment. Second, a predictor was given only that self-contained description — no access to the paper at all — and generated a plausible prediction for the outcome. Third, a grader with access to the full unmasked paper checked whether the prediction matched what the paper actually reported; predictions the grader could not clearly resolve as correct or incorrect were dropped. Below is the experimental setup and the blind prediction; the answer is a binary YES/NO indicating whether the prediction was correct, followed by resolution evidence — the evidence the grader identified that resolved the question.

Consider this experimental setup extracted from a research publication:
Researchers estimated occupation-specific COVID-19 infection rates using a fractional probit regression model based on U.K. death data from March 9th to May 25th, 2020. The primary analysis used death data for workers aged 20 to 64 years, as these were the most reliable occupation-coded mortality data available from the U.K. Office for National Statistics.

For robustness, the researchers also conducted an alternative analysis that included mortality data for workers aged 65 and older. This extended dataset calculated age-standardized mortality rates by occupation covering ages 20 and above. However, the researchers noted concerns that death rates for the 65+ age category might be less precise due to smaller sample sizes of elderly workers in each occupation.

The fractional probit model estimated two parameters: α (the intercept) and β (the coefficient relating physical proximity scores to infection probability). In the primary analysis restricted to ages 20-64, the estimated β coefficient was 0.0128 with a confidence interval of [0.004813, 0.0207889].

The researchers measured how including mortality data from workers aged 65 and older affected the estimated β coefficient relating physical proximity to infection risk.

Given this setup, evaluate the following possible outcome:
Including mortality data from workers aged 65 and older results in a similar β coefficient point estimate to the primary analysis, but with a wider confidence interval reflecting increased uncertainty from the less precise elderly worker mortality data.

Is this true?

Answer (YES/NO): NO